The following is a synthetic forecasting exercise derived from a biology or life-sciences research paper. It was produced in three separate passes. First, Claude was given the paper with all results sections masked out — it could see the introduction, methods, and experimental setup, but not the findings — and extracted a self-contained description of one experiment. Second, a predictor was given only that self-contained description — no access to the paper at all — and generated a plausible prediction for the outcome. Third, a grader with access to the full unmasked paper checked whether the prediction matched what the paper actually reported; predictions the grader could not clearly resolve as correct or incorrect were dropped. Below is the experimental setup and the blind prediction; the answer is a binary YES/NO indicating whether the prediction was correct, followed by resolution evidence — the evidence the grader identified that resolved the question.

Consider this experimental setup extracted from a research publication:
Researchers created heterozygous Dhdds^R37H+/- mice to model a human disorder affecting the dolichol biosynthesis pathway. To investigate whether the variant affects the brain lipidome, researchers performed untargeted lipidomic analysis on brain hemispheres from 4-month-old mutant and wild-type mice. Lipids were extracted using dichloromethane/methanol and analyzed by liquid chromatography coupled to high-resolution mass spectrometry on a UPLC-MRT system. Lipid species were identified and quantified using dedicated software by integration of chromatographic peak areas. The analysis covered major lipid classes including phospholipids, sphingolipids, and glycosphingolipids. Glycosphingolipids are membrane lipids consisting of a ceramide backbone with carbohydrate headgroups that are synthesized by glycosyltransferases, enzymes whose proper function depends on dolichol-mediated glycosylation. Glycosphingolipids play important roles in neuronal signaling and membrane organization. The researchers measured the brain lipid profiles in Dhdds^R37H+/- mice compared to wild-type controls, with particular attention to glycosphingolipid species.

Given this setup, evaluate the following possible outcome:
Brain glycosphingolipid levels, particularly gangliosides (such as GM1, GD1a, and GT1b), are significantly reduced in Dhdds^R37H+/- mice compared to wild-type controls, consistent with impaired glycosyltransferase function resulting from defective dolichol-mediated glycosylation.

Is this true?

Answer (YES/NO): NO